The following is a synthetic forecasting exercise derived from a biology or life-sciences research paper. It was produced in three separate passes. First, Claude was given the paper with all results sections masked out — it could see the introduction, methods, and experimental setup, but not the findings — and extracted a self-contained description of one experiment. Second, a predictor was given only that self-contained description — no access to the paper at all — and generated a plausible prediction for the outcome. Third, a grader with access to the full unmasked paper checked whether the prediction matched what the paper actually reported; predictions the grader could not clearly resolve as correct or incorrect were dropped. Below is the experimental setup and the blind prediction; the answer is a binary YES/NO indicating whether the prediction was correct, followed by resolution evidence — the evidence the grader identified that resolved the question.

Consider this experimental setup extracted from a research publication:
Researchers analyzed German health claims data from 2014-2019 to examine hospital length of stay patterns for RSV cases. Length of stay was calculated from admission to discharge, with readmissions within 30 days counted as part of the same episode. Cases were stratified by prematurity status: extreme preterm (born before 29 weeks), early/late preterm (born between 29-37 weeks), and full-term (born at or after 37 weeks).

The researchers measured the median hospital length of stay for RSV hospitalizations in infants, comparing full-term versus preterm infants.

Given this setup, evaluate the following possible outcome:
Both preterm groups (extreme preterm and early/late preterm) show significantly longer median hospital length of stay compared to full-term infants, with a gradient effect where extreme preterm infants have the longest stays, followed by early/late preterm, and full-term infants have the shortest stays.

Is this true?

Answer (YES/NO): YES